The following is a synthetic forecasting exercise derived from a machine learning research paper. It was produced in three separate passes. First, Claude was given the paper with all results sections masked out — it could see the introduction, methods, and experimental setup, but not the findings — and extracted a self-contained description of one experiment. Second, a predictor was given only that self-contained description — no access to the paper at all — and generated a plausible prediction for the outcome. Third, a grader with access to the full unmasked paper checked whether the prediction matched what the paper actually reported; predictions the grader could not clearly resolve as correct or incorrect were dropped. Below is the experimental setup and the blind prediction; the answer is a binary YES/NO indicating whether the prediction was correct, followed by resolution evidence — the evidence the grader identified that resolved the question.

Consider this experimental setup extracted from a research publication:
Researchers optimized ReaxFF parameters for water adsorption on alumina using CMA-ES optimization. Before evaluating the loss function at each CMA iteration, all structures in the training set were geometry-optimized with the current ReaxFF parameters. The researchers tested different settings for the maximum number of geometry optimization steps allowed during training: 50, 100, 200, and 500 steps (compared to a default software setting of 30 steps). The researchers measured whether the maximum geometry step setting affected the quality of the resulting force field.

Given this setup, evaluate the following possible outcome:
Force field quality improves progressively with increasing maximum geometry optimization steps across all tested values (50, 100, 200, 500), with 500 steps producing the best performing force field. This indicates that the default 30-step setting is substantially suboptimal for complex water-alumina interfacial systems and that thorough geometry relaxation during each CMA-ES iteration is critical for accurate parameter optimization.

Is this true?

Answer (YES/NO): NO